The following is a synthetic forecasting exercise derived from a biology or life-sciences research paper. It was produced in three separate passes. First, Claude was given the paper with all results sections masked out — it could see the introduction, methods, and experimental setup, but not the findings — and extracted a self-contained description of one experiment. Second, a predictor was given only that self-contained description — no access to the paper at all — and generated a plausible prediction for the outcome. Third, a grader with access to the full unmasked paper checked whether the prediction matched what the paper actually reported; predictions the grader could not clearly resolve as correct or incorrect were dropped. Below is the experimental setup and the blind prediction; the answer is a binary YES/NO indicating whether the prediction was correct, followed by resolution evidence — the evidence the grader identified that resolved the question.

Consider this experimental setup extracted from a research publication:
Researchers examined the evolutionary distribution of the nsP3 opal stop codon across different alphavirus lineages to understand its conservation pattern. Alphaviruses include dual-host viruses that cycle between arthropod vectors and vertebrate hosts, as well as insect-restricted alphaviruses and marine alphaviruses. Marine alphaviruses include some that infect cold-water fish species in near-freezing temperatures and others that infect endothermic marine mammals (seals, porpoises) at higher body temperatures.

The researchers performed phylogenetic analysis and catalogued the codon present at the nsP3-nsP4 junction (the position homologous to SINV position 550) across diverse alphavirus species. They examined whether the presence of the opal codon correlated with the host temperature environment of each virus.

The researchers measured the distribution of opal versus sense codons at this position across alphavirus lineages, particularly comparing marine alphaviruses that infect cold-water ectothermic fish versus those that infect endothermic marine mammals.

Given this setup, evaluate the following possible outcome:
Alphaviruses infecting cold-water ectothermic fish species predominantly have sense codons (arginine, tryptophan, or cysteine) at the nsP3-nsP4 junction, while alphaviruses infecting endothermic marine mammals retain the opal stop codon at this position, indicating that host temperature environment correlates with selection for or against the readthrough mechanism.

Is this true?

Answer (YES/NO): NO